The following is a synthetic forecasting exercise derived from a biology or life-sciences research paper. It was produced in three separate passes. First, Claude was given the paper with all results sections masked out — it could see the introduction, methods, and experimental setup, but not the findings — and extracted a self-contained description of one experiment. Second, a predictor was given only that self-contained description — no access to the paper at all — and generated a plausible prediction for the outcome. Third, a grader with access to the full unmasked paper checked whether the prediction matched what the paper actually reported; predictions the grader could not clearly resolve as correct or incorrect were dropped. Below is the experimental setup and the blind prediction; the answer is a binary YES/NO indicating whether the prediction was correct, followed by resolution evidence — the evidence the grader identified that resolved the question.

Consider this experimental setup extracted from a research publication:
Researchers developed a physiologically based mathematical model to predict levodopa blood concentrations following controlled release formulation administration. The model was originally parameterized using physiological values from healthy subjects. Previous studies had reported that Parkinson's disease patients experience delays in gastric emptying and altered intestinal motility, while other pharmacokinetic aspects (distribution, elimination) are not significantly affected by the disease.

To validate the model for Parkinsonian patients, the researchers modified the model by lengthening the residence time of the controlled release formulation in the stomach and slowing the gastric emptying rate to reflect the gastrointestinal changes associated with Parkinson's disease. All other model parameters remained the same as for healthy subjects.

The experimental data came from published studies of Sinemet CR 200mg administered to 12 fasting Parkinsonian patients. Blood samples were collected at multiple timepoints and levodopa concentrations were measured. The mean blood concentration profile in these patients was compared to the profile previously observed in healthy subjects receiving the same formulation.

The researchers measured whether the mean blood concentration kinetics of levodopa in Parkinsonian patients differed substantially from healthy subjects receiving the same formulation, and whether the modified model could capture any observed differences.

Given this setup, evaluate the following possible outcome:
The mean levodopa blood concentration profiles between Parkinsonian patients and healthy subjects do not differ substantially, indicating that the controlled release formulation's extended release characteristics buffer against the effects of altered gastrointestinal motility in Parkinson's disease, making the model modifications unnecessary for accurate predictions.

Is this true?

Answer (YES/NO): NO